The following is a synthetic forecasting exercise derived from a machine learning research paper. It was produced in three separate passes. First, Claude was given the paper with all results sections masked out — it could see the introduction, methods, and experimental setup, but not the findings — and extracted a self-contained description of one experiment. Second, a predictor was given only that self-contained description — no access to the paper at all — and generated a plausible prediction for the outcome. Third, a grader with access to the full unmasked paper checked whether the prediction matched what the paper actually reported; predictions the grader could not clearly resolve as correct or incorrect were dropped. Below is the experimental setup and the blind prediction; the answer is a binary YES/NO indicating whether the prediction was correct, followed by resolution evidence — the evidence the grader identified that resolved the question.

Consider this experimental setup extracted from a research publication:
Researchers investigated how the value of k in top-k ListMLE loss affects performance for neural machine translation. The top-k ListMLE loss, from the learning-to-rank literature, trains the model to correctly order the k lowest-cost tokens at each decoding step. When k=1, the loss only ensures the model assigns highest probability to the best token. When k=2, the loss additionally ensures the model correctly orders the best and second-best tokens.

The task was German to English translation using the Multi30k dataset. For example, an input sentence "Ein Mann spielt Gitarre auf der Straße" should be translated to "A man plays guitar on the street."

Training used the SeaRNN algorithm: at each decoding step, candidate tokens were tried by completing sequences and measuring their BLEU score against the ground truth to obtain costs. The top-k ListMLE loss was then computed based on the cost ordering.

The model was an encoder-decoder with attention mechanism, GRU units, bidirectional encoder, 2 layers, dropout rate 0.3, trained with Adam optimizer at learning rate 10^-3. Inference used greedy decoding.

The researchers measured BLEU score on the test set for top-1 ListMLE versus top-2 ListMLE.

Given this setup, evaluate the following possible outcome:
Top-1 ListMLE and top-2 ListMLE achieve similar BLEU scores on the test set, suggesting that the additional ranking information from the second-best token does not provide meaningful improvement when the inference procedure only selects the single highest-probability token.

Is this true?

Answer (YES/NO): NO